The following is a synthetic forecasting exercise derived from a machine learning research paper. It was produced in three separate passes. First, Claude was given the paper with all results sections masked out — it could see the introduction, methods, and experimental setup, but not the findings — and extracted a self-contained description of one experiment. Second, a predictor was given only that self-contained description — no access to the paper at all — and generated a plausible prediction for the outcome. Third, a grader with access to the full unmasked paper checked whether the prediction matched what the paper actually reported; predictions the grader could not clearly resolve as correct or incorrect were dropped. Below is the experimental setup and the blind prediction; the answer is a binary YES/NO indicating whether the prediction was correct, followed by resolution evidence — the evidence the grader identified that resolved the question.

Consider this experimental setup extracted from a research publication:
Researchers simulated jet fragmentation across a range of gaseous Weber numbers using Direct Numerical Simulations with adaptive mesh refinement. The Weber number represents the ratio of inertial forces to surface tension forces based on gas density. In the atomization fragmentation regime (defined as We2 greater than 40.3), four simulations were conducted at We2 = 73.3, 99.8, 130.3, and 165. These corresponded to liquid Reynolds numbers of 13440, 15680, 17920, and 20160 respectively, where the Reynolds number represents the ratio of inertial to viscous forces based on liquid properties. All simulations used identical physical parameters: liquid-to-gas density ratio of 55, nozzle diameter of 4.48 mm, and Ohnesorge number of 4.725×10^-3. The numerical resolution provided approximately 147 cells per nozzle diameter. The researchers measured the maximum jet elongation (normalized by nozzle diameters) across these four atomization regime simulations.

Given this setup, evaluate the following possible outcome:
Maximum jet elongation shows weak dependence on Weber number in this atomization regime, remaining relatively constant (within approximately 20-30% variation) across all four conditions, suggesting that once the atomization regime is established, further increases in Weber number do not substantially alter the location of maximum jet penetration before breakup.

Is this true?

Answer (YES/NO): NO